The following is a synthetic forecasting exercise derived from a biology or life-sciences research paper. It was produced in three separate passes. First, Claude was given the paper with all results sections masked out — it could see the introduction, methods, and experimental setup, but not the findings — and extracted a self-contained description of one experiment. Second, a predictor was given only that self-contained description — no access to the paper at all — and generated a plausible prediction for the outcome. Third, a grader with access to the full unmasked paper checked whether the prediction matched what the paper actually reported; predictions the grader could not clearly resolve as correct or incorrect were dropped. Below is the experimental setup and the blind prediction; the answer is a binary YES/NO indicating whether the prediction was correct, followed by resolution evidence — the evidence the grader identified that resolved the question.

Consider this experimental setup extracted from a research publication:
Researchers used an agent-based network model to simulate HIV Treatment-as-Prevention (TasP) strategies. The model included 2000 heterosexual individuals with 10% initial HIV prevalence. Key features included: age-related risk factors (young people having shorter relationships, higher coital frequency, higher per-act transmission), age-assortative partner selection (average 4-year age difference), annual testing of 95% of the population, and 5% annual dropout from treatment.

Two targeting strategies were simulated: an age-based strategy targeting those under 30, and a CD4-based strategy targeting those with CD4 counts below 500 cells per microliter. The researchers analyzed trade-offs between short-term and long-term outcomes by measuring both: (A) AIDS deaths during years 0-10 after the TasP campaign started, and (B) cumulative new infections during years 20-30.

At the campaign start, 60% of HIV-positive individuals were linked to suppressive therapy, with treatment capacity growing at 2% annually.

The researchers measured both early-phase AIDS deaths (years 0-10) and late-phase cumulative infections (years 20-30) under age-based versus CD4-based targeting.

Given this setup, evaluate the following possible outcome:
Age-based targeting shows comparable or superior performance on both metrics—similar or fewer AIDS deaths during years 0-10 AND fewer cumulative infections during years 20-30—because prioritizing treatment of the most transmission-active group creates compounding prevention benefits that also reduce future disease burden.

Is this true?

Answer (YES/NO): NO